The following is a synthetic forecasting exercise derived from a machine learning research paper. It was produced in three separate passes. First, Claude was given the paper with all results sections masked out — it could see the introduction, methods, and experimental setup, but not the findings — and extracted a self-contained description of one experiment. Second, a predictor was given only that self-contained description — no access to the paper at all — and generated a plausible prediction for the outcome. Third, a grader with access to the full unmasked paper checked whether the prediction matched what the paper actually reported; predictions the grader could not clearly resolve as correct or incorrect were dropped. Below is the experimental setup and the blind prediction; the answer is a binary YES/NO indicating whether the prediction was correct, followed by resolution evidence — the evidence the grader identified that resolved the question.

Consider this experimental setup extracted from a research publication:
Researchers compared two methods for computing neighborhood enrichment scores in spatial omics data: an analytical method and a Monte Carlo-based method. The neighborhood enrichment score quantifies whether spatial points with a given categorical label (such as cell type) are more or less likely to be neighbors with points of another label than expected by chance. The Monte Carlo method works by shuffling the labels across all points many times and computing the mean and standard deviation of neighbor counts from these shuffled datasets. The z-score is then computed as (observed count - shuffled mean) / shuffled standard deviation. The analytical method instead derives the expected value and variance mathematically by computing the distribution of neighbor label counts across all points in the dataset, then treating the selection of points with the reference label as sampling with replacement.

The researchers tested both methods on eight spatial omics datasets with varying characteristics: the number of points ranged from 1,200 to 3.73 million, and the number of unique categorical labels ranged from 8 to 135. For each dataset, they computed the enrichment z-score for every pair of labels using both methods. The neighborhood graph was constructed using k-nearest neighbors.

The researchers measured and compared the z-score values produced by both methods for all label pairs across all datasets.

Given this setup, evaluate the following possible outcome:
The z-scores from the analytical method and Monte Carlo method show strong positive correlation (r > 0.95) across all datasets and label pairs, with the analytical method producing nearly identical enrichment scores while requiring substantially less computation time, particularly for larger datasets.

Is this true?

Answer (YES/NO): YES